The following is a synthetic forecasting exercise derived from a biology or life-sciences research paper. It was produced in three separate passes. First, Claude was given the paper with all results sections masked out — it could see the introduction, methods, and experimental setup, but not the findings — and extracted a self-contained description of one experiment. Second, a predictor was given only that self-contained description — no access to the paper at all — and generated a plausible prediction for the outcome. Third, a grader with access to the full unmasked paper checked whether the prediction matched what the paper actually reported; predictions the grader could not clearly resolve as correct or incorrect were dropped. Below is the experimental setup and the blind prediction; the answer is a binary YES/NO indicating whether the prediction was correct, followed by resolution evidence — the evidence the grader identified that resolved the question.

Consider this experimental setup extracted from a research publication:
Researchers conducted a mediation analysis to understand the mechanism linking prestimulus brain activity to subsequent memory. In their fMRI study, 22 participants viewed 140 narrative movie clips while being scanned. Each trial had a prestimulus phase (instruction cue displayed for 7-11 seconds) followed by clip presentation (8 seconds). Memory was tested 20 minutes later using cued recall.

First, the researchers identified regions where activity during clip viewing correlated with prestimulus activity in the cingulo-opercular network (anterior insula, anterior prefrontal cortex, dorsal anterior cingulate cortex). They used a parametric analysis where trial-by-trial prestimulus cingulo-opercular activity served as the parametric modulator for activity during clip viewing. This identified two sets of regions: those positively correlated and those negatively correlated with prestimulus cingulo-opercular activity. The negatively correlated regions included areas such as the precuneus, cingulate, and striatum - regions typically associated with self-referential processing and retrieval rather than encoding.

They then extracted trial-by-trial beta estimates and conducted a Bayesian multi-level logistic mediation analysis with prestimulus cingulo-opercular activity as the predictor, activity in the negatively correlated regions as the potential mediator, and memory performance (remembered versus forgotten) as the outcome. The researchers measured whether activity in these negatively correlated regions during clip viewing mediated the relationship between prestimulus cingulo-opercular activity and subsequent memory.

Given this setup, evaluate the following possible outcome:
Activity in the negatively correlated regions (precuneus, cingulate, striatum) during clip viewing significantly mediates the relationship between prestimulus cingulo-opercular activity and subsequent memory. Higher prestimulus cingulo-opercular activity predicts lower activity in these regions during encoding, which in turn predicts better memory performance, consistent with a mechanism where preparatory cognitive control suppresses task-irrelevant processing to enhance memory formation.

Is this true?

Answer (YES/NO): YES